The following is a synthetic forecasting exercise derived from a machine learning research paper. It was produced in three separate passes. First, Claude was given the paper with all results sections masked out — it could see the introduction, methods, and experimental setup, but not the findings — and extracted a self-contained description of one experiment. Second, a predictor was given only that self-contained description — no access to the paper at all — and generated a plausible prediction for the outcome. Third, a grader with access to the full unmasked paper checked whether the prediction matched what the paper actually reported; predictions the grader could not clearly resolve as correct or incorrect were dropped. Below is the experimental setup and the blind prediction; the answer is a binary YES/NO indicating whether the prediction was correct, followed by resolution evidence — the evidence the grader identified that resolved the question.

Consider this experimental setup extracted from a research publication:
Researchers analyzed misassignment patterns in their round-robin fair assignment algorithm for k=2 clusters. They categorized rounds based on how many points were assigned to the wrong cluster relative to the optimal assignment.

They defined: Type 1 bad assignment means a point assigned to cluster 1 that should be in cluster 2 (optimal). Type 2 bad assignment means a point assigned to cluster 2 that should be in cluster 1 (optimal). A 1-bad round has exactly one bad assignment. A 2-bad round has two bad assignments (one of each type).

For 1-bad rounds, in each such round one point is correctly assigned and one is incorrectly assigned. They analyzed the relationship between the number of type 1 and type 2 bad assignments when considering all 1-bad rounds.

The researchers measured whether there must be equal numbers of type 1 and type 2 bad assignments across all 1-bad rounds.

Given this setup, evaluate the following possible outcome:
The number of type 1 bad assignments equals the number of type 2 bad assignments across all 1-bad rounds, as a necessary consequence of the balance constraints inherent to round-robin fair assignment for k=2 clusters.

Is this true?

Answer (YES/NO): NO